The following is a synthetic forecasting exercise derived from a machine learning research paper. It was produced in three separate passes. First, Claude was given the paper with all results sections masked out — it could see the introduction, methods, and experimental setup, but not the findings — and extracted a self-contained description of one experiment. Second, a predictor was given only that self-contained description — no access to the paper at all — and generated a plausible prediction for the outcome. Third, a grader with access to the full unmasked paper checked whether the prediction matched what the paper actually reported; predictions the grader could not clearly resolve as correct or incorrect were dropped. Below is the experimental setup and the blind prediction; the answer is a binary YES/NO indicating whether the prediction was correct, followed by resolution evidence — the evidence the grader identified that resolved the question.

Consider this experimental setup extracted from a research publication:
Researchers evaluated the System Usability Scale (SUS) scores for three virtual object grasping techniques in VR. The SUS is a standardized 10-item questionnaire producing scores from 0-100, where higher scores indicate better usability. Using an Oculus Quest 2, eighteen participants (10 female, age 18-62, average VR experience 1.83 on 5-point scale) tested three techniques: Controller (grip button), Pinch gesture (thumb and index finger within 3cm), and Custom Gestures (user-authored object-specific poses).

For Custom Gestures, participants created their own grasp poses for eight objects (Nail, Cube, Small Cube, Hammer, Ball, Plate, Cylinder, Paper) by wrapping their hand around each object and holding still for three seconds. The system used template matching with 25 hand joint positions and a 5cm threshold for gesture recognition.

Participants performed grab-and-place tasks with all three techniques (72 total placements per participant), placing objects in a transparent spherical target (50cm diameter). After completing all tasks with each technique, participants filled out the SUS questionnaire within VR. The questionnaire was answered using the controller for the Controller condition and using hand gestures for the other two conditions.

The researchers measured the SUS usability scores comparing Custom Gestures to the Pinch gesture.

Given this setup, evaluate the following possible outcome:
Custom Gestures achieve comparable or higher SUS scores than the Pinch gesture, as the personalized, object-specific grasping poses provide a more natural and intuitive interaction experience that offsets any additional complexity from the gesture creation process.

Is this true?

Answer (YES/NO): YES